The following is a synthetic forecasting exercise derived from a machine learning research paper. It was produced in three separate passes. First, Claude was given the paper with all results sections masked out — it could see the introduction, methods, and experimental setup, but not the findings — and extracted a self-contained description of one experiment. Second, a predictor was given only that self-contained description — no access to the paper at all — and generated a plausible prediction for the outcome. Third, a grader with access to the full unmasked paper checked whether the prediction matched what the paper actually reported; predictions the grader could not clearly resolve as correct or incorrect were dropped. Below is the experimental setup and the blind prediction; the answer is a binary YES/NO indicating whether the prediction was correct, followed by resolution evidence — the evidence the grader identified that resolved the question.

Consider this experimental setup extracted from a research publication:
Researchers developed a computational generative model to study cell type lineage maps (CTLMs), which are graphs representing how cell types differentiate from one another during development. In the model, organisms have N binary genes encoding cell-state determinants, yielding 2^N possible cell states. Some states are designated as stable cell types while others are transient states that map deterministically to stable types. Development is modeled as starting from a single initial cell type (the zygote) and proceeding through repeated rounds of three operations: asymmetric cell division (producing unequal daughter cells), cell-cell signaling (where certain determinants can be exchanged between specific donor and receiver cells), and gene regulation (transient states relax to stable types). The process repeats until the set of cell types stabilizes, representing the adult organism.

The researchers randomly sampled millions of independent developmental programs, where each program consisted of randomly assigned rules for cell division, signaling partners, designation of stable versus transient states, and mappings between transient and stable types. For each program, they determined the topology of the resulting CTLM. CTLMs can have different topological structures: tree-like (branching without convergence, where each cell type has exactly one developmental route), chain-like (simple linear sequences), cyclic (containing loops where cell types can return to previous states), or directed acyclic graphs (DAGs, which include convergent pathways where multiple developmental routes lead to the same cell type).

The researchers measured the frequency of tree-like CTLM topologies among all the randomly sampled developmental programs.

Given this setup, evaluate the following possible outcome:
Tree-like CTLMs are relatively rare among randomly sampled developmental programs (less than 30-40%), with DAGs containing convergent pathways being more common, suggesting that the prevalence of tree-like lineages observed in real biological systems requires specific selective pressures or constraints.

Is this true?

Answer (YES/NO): YES